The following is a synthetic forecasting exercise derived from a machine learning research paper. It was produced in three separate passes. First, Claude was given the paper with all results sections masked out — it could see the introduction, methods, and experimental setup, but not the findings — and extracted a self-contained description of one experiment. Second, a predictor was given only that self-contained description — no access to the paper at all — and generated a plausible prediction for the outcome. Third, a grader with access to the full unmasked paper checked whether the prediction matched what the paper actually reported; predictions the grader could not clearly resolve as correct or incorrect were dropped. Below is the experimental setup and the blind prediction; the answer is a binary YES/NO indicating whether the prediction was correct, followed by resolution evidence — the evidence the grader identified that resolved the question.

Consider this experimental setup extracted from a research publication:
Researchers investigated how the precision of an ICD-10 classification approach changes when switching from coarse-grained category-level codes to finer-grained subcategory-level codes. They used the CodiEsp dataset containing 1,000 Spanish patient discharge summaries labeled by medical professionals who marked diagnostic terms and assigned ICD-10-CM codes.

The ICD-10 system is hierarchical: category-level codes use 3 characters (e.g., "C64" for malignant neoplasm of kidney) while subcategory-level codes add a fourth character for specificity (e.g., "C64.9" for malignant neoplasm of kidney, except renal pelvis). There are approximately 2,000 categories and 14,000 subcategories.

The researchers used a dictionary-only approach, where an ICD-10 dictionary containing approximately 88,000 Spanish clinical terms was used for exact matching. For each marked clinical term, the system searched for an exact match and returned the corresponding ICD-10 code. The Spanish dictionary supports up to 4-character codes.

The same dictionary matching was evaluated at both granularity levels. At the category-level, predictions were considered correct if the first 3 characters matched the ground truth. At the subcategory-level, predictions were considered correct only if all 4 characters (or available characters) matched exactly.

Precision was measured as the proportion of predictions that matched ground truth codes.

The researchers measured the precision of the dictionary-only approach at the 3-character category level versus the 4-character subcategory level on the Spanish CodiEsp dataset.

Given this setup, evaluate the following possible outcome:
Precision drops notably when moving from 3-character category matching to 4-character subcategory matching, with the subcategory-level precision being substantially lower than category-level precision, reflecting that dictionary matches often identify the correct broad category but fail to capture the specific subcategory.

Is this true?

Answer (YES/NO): NO